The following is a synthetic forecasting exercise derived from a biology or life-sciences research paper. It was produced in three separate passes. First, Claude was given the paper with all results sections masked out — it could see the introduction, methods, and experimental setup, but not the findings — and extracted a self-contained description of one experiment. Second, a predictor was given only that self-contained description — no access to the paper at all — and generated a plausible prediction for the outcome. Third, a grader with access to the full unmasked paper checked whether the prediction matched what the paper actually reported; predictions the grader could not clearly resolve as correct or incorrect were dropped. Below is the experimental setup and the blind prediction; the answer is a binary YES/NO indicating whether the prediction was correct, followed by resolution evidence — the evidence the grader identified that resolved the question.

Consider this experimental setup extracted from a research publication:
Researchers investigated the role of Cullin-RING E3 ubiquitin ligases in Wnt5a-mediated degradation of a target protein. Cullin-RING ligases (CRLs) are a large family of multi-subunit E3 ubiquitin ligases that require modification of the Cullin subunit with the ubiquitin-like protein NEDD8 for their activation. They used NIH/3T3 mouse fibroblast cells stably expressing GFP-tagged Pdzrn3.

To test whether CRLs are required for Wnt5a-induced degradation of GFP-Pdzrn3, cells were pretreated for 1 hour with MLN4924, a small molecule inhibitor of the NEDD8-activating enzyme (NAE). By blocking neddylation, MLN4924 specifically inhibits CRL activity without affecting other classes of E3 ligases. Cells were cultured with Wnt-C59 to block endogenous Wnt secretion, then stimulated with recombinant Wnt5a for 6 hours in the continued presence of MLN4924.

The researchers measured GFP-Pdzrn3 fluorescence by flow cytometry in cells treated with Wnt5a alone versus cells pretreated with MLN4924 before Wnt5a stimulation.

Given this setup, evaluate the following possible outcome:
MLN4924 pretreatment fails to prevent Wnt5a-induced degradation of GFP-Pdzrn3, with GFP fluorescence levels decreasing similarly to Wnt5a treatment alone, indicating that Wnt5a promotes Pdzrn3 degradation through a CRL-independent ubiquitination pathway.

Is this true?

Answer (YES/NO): NO